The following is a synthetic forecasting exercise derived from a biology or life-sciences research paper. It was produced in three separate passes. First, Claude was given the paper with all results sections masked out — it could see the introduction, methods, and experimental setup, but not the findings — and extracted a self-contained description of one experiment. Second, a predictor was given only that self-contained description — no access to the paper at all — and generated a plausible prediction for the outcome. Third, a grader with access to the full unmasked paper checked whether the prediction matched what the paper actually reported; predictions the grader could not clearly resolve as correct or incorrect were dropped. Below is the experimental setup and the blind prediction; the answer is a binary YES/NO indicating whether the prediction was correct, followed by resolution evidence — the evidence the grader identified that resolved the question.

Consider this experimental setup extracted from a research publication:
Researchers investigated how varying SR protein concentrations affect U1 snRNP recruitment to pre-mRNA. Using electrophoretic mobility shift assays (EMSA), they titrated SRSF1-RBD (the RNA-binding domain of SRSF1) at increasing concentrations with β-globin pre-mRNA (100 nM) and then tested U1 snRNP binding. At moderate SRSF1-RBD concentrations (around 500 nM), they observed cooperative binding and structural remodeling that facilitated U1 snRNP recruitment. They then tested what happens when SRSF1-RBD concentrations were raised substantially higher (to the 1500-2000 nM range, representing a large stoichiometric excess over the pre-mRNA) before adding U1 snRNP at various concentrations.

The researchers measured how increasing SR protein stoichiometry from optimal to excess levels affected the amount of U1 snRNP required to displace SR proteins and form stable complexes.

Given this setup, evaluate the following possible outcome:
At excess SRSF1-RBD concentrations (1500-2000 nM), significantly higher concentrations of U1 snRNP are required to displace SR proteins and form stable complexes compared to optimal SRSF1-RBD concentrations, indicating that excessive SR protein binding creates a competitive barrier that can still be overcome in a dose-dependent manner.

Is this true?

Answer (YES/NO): YES